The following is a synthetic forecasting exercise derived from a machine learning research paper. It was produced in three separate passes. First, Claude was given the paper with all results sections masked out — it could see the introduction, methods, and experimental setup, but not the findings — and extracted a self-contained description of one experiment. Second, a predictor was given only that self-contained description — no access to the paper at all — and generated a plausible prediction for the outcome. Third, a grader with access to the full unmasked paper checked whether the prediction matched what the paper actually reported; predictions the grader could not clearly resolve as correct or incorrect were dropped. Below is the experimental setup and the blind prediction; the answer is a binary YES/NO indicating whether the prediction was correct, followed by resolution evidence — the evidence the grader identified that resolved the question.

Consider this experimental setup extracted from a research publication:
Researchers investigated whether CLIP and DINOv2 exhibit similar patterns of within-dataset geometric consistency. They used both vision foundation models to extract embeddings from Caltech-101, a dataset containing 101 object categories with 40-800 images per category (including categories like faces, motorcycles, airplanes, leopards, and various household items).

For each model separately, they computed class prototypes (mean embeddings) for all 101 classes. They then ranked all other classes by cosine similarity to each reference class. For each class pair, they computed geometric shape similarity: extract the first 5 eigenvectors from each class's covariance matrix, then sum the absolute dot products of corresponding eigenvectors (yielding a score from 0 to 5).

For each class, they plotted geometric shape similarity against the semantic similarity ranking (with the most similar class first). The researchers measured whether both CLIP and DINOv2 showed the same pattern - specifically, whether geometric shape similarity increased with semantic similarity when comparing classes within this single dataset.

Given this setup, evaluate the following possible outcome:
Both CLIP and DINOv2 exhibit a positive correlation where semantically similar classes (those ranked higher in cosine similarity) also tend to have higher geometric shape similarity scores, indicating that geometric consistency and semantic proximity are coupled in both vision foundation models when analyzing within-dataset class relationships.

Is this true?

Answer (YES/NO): YES